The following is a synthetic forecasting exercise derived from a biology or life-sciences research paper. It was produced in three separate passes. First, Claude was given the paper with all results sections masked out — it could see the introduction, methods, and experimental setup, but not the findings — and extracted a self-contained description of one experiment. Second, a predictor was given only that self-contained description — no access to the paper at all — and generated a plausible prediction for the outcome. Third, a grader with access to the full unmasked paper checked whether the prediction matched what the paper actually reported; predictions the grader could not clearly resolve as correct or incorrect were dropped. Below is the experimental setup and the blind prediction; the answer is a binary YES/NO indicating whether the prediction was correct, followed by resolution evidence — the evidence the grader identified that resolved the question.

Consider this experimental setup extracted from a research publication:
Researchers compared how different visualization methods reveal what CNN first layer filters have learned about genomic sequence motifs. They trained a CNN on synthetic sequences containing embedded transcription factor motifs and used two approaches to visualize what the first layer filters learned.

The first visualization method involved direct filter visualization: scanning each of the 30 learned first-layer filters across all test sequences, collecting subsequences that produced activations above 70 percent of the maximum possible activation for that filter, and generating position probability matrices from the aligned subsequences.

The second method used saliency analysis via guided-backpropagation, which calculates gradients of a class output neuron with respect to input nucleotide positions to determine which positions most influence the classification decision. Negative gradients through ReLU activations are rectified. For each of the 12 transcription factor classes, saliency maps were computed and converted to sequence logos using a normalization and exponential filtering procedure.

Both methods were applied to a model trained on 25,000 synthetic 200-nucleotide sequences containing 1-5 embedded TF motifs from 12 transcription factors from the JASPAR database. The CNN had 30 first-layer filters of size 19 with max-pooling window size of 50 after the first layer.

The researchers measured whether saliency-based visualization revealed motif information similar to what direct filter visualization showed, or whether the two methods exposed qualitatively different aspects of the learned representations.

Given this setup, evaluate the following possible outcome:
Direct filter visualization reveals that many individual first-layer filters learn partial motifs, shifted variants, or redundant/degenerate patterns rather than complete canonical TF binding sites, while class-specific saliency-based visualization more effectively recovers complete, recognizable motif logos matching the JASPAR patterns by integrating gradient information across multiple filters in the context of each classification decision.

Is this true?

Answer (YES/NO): NO